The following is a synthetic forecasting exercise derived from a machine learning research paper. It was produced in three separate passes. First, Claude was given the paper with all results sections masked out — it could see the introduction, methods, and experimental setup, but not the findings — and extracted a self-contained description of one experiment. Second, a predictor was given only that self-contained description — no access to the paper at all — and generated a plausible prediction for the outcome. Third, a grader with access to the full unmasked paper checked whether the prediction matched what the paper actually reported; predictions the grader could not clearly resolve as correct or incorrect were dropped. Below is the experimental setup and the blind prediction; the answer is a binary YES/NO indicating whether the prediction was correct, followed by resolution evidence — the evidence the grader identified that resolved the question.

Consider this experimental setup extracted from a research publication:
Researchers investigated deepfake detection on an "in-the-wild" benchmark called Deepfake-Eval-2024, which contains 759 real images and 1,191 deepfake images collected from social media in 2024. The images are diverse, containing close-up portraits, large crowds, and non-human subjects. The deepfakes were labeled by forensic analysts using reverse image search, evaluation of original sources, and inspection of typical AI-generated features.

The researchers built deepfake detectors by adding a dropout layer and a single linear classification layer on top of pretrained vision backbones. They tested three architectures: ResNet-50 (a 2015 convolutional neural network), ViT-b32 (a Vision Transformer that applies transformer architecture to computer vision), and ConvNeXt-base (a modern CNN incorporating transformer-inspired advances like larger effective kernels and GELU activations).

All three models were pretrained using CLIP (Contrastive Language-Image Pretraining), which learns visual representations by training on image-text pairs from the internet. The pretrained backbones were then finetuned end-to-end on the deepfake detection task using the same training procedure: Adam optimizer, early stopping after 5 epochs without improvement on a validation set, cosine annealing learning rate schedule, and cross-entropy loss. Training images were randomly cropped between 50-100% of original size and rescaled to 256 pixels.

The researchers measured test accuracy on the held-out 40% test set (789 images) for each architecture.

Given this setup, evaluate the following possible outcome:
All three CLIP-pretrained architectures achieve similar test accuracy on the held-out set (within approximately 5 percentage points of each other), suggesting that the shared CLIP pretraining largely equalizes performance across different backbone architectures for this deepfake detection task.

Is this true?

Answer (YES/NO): YES